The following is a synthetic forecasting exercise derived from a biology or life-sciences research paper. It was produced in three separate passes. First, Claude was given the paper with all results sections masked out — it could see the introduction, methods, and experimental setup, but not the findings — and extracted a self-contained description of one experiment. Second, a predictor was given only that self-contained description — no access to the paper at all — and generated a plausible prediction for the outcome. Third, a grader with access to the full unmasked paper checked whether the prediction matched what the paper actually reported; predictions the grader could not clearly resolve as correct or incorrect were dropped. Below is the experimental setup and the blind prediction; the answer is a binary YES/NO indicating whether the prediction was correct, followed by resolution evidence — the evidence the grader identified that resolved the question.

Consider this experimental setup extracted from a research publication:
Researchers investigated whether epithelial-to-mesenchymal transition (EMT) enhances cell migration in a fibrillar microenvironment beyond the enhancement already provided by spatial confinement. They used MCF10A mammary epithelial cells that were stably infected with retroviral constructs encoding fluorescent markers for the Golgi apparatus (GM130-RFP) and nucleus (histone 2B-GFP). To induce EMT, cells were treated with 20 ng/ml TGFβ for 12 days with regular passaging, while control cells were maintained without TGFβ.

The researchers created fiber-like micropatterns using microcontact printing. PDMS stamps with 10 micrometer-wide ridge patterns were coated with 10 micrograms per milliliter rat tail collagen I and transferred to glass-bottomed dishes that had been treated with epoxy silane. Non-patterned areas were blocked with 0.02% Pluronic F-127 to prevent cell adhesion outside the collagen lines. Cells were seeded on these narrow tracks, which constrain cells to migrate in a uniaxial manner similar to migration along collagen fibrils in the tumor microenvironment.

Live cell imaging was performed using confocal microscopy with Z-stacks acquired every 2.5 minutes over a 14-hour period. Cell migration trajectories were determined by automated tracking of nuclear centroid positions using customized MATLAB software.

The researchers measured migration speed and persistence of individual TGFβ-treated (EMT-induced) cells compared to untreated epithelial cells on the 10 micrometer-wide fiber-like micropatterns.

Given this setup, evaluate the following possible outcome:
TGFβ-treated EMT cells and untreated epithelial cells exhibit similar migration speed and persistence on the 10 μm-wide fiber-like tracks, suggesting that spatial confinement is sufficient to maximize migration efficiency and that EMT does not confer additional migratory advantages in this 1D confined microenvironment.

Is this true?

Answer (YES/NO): NO